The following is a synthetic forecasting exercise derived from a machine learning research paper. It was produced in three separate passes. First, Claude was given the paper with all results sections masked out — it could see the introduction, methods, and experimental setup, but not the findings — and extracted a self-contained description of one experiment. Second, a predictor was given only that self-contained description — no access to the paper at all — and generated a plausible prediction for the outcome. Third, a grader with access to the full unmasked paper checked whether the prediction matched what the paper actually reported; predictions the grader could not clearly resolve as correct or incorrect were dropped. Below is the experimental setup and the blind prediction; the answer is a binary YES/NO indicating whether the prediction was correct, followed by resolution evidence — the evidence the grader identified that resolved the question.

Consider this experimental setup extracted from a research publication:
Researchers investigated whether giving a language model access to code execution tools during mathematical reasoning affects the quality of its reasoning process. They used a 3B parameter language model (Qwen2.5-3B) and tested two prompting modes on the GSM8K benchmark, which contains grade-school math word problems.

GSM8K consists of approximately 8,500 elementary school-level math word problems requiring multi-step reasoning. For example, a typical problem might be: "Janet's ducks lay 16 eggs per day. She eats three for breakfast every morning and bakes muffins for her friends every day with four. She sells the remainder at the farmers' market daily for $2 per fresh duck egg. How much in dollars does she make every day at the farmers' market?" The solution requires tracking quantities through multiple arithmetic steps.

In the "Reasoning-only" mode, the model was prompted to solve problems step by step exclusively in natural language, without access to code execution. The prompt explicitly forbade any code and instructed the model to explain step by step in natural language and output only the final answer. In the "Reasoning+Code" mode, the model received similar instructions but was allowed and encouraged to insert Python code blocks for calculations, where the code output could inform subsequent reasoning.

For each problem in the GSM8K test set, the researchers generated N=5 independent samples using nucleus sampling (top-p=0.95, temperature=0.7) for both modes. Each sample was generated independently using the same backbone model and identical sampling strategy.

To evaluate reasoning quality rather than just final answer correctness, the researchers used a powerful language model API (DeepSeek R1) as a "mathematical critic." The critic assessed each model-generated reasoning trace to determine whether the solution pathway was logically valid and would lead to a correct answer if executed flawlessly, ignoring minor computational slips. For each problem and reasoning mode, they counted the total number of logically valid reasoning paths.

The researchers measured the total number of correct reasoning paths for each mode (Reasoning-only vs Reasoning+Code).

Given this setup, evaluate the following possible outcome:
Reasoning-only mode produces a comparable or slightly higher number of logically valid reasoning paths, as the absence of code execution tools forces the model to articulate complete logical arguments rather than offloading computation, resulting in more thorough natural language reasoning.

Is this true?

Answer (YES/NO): YES